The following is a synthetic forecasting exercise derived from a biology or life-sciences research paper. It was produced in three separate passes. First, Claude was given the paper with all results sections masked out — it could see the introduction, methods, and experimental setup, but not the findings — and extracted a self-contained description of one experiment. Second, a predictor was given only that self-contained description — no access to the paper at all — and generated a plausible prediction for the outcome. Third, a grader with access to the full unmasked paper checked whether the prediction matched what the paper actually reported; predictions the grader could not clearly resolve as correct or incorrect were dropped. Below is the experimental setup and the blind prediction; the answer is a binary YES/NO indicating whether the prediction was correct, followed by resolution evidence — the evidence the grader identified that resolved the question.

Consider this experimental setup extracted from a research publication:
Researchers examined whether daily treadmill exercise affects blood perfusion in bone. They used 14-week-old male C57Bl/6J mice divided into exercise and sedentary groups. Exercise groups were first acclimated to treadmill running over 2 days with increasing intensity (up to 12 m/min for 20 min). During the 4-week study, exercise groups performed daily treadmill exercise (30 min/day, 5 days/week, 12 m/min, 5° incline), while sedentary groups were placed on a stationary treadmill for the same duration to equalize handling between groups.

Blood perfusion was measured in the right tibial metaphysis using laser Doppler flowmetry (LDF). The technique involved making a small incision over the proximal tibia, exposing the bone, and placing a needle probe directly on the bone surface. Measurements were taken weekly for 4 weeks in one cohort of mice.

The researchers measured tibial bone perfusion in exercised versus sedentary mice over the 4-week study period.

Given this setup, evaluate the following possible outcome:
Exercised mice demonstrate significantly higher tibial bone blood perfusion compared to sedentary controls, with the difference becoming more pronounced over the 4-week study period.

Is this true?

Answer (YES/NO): NO